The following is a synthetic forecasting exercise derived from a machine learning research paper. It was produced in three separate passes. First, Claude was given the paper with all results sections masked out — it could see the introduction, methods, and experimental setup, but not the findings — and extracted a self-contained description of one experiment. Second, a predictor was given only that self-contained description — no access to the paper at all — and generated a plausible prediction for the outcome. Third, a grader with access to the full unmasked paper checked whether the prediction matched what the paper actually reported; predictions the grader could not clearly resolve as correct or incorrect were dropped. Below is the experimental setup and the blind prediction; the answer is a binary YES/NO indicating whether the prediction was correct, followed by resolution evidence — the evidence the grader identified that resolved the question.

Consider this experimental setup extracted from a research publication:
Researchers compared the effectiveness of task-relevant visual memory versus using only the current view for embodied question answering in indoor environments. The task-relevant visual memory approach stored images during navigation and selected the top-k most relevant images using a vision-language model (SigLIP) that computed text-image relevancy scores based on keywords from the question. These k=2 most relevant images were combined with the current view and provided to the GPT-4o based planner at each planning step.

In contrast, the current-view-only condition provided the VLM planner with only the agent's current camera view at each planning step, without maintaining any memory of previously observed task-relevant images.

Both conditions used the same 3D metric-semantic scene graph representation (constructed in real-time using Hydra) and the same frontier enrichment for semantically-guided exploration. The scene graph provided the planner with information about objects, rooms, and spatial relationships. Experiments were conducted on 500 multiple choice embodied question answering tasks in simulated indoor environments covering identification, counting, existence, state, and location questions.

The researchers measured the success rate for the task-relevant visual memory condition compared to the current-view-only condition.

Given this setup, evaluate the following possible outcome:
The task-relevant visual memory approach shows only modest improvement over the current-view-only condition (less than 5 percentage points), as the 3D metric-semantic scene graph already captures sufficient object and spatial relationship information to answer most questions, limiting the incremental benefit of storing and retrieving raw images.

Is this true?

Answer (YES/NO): NO